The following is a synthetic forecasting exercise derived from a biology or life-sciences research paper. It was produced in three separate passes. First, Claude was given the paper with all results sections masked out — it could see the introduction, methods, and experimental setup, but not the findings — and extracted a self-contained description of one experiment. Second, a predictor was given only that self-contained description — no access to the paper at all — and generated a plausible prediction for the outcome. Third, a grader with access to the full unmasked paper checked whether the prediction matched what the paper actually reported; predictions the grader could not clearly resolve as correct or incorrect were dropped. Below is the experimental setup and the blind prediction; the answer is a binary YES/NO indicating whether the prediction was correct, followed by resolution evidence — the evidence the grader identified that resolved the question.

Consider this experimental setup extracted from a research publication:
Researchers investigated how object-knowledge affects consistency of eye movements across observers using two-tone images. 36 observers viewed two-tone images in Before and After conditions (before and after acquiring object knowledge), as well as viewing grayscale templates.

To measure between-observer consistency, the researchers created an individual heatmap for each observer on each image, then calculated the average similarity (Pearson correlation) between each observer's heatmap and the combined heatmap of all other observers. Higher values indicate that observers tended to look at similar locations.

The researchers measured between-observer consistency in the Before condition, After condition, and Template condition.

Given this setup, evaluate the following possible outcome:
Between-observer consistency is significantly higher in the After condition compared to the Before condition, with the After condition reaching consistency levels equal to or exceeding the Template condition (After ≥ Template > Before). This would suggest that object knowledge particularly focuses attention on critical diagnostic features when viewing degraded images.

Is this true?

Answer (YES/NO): NO